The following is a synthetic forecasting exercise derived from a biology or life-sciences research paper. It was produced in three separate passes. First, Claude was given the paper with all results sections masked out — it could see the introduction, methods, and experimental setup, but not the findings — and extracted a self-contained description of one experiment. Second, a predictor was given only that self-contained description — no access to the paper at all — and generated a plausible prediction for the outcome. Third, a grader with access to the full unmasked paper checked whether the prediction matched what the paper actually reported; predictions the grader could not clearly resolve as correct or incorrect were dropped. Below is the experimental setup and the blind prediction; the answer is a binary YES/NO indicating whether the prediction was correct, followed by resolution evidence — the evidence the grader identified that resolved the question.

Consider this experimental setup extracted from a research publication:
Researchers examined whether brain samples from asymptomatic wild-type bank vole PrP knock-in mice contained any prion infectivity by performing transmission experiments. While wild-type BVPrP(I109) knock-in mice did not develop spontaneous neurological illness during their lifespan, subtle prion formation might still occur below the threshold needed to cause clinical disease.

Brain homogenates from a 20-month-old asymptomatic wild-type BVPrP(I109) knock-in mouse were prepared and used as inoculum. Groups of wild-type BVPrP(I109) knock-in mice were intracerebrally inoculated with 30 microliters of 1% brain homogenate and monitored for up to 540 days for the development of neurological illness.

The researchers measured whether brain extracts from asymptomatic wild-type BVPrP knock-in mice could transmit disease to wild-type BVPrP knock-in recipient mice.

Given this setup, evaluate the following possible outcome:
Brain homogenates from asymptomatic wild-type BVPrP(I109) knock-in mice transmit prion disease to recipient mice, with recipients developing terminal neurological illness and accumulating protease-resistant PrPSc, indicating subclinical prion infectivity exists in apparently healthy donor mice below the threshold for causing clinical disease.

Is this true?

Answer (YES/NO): NO